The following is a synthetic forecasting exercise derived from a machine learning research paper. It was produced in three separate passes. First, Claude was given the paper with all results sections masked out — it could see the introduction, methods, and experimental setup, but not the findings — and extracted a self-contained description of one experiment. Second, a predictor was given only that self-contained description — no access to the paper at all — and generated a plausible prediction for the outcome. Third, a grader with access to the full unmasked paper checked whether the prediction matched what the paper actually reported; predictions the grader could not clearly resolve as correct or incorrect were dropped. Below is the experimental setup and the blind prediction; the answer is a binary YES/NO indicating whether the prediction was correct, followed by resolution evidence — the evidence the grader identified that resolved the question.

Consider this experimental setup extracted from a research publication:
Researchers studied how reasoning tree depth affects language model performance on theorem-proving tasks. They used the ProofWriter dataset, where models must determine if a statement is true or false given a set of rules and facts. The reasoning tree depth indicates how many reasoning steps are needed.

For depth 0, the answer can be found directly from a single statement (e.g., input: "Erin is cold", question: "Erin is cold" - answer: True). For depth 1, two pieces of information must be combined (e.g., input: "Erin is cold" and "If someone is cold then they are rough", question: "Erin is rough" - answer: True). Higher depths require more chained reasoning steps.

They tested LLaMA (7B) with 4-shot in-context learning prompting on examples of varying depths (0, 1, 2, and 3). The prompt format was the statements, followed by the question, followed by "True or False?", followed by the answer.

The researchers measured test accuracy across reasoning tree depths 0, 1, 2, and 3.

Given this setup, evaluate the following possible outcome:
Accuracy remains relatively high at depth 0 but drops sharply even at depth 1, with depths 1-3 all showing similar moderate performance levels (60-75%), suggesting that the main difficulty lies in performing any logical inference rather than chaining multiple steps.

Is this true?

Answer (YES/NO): NO